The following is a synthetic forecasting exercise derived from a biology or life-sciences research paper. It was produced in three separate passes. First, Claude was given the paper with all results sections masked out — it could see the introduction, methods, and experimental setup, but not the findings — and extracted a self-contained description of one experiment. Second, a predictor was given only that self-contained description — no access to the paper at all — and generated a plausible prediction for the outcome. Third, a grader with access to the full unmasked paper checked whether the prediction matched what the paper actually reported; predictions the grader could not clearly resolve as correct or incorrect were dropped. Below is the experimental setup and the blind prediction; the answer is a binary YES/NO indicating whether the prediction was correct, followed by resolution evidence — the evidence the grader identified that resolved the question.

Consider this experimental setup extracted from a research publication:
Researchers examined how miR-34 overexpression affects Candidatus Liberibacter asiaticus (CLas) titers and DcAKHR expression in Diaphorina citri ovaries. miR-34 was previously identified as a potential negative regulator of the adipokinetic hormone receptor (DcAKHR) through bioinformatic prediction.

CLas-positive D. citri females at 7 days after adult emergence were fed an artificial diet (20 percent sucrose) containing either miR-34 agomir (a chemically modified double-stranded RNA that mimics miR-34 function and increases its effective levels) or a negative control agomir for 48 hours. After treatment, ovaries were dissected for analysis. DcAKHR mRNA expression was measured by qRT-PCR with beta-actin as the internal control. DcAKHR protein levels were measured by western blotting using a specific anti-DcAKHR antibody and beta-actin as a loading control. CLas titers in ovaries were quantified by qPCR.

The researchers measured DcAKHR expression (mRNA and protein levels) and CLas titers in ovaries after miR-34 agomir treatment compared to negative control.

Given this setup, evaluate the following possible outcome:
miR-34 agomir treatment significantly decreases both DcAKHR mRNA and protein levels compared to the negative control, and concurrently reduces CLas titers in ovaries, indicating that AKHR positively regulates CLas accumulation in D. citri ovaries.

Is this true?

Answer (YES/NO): YES